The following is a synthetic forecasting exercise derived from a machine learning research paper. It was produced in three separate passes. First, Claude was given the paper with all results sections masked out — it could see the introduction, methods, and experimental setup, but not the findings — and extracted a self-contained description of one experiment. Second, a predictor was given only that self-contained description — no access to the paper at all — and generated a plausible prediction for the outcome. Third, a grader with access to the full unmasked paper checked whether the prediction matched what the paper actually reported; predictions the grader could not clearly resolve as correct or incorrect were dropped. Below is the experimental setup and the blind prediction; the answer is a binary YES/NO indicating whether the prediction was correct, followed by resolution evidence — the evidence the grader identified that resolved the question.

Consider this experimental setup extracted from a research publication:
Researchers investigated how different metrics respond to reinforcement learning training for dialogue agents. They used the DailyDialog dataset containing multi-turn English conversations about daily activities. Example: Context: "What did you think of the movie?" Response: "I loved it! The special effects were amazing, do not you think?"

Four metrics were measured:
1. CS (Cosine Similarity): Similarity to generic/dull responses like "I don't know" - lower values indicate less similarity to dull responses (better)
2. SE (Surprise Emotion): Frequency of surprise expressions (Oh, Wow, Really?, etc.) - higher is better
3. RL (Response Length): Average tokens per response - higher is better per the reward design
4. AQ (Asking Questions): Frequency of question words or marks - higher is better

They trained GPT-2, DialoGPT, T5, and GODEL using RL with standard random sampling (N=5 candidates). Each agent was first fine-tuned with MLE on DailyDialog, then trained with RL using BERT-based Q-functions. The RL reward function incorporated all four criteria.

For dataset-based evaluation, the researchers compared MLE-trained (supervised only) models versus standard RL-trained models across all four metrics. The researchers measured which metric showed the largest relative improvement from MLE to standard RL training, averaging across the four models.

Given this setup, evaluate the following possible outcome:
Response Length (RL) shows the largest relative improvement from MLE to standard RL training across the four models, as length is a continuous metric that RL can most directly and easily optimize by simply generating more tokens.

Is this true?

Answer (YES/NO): NO